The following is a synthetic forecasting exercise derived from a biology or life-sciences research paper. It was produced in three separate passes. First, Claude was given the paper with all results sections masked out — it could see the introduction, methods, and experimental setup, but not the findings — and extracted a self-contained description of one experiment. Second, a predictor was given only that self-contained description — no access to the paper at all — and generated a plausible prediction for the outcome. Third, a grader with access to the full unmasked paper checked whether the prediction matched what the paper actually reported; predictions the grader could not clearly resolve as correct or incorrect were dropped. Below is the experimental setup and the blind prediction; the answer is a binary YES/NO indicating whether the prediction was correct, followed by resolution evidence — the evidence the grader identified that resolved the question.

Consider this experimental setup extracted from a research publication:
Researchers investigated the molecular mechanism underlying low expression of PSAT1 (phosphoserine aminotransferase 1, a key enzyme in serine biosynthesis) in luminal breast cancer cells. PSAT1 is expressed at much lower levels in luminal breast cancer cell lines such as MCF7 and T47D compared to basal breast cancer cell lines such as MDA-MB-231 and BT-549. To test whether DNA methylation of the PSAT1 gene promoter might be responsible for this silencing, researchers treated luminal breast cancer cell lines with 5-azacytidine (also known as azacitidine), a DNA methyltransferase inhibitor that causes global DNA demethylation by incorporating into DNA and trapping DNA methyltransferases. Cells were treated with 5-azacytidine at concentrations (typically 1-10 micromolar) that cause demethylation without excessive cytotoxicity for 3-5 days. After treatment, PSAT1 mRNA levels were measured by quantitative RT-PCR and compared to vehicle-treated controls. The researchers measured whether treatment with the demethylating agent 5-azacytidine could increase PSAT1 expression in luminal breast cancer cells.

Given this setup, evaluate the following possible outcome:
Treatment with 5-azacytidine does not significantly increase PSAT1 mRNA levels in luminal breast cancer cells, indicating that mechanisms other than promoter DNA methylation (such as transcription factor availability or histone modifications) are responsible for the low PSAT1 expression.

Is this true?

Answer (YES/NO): NO